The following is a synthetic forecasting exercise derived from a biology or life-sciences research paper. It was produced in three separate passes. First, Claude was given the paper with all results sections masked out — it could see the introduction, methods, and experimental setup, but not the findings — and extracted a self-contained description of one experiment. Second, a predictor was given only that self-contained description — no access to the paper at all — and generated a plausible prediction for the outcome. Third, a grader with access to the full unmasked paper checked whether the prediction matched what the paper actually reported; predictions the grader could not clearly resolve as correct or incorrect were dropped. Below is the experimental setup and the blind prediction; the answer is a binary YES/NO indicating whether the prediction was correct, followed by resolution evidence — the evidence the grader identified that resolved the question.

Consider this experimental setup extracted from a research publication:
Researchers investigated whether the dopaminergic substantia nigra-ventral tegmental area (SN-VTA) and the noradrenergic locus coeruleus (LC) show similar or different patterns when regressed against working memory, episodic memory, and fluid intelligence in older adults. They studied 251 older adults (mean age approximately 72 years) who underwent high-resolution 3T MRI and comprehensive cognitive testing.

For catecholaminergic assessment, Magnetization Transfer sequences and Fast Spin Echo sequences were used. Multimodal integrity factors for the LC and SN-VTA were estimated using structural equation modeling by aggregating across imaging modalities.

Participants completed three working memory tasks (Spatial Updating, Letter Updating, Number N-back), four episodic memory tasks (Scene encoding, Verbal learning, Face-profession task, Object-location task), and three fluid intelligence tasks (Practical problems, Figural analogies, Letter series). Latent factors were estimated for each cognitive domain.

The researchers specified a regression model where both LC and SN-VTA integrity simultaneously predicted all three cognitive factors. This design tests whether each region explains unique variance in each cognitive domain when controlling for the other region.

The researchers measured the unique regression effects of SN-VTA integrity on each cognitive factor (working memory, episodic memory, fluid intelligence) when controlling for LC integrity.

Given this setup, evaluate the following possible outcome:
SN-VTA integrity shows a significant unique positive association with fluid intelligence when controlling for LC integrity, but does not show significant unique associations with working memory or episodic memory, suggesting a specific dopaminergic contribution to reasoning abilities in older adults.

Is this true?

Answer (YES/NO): NO